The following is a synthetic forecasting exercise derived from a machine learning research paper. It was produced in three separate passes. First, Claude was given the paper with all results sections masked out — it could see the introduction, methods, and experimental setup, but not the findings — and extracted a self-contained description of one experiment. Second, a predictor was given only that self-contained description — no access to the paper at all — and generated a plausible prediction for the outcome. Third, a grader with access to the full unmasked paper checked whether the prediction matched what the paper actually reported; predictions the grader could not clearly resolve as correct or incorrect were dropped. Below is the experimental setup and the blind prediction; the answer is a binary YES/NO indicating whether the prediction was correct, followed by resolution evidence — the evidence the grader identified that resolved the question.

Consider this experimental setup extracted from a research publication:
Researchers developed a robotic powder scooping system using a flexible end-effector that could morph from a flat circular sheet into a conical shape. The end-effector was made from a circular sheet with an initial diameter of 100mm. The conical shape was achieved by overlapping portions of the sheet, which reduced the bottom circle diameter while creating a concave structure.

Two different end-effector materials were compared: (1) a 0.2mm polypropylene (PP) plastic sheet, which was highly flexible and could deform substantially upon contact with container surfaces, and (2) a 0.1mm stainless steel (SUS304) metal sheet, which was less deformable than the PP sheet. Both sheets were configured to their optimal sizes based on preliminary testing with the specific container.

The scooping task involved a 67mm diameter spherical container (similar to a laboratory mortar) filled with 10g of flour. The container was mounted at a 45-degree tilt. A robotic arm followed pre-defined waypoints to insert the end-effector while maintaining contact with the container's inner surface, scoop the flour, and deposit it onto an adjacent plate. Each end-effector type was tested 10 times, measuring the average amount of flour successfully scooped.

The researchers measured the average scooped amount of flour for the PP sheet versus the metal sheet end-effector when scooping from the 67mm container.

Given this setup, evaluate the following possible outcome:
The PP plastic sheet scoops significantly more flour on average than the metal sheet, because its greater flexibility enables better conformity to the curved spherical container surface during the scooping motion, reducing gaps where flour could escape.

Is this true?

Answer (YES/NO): YES